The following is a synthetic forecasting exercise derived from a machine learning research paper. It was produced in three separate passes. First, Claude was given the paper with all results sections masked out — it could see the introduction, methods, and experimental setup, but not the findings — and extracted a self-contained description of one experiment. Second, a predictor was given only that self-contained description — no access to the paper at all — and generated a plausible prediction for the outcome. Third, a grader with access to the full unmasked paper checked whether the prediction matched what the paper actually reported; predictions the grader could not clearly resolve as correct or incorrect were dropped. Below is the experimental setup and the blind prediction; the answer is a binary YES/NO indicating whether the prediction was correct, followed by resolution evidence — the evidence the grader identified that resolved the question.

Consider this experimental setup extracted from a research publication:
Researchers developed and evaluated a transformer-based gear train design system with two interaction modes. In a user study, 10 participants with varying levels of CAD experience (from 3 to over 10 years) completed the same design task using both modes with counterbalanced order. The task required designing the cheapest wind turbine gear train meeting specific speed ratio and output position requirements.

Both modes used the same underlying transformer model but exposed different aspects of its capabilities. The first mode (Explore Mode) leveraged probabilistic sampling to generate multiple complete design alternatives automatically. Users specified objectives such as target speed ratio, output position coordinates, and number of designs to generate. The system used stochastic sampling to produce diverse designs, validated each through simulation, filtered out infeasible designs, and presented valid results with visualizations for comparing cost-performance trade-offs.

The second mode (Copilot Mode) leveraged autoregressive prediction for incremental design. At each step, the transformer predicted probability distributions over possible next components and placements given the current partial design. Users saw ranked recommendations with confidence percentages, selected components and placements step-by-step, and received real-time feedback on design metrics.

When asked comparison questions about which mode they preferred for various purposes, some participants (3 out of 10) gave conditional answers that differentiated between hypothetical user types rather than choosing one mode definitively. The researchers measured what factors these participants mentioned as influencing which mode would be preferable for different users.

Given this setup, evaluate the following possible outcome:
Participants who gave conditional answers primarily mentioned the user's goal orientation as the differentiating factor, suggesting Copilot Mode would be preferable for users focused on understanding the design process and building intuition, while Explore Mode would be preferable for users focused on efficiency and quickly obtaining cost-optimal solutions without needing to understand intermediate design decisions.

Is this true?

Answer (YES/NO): NO